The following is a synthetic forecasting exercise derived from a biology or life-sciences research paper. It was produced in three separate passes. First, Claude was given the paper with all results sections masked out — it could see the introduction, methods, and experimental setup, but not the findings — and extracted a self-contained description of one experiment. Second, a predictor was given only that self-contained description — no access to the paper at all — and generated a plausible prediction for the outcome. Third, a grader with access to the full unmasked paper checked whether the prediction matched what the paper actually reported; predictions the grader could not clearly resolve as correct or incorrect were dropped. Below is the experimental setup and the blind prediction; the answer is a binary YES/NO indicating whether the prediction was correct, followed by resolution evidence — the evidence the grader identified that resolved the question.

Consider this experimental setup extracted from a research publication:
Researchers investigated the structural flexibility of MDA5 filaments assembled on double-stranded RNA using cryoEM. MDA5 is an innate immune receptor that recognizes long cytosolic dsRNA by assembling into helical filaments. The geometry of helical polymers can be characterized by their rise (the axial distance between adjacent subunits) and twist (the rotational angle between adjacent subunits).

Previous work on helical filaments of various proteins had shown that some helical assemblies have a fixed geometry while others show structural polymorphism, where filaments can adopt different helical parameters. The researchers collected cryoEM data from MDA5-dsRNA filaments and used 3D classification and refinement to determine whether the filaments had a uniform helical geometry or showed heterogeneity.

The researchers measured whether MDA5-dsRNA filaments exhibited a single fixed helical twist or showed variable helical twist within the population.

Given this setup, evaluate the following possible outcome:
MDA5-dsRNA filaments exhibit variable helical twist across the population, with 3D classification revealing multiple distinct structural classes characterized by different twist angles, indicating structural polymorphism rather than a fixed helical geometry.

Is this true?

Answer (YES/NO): YES